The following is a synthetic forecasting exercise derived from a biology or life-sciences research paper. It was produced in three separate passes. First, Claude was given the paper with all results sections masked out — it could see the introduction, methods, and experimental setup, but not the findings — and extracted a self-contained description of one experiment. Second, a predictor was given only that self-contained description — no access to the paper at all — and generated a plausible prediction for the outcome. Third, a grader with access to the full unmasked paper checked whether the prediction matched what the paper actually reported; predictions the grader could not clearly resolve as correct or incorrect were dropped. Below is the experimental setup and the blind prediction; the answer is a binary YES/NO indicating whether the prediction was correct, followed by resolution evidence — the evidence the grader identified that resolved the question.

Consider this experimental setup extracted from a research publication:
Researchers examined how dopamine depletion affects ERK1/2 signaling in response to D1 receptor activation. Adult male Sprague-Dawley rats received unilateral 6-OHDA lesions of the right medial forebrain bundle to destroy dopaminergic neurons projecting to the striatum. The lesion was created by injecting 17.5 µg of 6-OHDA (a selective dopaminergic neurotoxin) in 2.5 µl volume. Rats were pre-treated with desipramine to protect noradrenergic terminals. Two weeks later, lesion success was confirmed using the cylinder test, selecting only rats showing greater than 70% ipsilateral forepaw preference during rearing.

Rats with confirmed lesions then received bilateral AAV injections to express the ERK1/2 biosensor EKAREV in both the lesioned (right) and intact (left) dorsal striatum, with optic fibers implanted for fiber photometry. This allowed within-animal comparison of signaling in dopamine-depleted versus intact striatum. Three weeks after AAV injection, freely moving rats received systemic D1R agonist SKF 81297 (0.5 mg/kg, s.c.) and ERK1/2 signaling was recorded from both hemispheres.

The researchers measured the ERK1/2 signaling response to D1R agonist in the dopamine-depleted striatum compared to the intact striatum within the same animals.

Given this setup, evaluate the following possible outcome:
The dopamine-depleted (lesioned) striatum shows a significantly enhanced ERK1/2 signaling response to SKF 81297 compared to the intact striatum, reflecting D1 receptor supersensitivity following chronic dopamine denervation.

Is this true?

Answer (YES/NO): YES